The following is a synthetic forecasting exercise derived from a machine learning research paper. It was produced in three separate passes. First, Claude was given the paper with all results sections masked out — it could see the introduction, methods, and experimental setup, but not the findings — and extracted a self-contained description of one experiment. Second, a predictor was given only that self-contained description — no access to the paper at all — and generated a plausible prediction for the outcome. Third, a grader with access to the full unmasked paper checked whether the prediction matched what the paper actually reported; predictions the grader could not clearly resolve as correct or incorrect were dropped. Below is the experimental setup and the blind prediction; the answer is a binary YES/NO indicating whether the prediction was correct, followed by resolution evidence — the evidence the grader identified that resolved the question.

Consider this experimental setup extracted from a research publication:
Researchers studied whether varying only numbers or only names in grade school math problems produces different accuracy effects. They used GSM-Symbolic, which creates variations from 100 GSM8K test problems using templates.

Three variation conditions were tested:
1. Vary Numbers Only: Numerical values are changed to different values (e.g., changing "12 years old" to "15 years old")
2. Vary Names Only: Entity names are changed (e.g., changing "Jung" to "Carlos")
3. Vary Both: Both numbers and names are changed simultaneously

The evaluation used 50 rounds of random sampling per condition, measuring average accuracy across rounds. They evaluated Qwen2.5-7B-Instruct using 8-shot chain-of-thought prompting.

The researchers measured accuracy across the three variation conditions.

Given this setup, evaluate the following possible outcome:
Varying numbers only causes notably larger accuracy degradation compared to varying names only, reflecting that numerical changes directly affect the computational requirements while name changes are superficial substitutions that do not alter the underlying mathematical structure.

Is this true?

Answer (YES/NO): YES